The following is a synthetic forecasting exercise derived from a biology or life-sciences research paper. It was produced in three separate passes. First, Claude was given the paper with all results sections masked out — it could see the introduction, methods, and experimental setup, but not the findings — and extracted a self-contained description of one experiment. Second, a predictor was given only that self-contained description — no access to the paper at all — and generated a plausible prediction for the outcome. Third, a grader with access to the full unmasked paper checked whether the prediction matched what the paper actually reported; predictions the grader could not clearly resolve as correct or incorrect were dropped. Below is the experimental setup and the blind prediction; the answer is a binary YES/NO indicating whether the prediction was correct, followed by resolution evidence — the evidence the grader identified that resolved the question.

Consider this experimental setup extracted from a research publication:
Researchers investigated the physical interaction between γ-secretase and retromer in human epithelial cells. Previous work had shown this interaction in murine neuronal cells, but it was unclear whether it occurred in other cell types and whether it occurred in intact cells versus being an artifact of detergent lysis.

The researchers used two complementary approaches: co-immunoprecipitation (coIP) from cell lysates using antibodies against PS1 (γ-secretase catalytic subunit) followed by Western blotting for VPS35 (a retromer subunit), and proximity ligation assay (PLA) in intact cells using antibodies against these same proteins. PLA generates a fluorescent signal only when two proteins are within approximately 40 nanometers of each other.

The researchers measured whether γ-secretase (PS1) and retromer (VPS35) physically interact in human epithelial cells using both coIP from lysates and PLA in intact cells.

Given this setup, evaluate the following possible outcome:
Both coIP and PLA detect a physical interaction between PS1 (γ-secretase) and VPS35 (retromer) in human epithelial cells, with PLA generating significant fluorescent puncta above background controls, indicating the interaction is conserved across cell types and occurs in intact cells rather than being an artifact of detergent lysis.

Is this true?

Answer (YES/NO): YES